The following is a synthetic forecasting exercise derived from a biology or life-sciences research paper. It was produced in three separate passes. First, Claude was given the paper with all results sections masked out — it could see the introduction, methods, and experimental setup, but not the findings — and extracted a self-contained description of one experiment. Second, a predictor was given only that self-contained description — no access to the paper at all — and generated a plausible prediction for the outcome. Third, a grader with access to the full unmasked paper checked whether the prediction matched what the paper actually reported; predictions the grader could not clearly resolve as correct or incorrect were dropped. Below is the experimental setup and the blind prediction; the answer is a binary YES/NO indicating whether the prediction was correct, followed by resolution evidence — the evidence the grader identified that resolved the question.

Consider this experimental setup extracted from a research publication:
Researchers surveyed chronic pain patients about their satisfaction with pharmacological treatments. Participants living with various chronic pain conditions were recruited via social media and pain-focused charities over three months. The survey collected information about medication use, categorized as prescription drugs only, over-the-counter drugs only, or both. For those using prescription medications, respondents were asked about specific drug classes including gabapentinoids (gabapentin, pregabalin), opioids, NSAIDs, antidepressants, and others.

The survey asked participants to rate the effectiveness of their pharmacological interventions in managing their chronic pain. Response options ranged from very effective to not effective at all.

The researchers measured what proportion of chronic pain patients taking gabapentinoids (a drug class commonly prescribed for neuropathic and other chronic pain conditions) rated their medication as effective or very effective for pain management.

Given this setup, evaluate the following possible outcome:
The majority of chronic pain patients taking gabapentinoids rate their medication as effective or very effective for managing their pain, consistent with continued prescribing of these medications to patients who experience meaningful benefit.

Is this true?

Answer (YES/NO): NO